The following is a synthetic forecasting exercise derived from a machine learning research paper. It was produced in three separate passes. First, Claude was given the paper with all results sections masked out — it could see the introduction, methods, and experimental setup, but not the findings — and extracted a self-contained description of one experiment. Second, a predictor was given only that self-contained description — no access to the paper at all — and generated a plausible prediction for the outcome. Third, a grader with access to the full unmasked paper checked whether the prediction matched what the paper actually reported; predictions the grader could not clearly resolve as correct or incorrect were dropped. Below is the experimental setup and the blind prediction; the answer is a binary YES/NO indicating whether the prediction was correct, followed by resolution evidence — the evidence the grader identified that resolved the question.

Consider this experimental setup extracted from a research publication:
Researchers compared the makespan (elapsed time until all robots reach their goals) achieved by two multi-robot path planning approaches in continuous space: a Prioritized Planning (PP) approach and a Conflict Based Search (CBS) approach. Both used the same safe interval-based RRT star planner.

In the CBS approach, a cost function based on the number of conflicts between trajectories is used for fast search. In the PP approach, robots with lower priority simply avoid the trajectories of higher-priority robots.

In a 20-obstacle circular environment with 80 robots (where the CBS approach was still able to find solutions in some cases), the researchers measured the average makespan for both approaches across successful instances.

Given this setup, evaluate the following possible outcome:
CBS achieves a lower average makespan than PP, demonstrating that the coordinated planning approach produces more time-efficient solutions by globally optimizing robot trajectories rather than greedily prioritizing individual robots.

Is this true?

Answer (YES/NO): YES